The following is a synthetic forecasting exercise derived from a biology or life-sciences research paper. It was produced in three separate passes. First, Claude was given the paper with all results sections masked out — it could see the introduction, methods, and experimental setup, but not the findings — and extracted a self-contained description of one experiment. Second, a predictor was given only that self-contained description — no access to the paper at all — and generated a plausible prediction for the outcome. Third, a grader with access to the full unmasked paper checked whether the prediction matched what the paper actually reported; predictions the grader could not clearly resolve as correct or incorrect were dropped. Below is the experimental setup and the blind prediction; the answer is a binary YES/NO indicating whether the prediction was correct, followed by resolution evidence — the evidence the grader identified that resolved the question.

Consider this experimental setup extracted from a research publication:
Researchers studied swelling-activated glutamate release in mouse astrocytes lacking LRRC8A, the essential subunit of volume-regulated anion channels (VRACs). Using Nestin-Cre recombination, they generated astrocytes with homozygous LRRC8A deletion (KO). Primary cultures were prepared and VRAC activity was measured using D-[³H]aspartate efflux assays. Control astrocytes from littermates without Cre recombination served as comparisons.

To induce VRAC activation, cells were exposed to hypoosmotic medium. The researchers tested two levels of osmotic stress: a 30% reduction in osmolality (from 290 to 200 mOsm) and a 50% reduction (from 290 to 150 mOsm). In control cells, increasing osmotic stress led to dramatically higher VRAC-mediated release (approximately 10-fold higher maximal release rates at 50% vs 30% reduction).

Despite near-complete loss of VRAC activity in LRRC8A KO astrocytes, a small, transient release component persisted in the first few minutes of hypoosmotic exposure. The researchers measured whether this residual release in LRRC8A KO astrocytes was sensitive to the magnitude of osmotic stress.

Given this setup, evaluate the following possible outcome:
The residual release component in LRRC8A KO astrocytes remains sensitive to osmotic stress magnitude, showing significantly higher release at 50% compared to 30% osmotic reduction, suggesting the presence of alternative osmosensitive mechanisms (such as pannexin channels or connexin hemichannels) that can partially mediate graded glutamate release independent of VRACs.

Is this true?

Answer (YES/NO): NO